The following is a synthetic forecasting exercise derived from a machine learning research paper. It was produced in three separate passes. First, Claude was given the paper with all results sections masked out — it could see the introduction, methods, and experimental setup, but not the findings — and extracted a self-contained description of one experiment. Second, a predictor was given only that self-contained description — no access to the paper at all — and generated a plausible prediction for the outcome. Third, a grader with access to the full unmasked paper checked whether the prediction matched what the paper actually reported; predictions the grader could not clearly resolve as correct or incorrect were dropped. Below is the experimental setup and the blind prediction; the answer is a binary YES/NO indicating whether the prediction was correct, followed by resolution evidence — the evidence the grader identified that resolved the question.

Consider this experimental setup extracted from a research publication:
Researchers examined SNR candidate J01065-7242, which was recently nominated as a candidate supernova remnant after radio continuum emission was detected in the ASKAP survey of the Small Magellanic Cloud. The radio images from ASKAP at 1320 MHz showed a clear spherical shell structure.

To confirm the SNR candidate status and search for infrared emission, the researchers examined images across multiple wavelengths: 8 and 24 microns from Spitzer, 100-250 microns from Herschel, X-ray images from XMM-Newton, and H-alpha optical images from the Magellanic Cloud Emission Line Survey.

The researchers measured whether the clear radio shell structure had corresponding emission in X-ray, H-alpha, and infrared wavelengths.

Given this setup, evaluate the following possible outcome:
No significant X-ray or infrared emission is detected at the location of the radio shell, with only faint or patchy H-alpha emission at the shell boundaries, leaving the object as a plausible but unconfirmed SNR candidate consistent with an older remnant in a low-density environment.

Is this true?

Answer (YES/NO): NO